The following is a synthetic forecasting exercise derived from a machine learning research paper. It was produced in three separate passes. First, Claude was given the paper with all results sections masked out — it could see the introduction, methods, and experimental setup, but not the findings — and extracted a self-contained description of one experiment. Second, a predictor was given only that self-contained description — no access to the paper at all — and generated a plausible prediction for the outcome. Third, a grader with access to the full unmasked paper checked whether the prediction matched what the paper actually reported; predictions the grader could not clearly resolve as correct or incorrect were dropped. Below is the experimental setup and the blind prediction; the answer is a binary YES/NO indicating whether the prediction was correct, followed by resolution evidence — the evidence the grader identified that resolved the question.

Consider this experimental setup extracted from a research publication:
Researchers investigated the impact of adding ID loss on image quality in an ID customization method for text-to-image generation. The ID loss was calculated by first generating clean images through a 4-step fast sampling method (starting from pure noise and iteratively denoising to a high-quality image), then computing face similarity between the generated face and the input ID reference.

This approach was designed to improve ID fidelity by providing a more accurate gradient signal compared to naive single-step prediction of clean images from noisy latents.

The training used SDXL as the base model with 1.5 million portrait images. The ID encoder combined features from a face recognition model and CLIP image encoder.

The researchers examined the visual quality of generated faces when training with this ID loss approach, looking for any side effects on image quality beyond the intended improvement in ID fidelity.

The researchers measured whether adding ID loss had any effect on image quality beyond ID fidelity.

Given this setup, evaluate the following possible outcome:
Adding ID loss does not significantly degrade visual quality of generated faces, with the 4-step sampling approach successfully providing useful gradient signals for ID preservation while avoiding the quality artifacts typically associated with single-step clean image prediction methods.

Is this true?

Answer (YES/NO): NO